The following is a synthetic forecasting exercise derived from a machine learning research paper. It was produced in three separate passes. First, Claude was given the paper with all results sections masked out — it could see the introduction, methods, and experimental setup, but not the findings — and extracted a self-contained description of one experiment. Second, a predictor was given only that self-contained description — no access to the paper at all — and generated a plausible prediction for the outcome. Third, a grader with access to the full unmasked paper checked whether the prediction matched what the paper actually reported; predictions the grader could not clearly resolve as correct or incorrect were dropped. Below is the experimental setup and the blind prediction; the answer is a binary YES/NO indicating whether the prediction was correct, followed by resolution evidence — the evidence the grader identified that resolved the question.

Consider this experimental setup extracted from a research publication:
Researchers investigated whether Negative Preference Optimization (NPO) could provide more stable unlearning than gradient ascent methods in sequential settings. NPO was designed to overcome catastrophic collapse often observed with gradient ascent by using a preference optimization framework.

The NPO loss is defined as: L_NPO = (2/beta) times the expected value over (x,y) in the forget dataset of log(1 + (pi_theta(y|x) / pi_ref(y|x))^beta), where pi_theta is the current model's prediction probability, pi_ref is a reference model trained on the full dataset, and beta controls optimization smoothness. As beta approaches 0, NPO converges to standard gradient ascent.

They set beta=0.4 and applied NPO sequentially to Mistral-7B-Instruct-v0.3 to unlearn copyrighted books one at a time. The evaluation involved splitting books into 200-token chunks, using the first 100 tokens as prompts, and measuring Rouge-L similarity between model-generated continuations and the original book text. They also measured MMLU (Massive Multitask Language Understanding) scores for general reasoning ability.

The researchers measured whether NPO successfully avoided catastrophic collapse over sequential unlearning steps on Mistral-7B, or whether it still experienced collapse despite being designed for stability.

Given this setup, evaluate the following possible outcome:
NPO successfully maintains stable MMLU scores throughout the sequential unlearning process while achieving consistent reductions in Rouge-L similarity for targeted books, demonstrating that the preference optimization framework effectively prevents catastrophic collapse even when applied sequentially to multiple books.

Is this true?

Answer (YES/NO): NO